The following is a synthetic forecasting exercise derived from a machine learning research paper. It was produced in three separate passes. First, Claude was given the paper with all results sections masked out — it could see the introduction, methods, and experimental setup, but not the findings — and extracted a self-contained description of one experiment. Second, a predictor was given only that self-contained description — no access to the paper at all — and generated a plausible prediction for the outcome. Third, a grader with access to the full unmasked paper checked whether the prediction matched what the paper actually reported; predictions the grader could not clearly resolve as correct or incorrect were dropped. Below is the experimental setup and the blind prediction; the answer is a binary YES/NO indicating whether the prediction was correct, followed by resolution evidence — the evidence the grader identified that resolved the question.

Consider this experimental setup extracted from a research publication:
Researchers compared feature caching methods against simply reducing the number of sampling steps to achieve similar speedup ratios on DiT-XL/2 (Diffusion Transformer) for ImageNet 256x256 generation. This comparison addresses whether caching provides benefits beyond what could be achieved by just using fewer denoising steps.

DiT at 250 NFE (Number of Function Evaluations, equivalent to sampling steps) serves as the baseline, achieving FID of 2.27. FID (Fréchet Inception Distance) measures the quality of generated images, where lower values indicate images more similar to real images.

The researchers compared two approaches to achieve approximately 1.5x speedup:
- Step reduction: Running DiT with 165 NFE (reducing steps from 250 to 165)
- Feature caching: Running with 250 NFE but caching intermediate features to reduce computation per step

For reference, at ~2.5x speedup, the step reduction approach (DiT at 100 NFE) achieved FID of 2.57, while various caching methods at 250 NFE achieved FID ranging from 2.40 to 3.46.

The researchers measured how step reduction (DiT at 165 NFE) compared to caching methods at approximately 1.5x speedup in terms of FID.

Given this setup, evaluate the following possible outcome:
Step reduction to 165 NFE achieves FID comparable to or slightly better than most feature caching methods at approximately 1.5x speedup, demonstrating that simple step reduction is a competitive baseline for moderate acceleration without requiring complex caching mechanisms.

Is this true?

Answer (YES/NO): YES